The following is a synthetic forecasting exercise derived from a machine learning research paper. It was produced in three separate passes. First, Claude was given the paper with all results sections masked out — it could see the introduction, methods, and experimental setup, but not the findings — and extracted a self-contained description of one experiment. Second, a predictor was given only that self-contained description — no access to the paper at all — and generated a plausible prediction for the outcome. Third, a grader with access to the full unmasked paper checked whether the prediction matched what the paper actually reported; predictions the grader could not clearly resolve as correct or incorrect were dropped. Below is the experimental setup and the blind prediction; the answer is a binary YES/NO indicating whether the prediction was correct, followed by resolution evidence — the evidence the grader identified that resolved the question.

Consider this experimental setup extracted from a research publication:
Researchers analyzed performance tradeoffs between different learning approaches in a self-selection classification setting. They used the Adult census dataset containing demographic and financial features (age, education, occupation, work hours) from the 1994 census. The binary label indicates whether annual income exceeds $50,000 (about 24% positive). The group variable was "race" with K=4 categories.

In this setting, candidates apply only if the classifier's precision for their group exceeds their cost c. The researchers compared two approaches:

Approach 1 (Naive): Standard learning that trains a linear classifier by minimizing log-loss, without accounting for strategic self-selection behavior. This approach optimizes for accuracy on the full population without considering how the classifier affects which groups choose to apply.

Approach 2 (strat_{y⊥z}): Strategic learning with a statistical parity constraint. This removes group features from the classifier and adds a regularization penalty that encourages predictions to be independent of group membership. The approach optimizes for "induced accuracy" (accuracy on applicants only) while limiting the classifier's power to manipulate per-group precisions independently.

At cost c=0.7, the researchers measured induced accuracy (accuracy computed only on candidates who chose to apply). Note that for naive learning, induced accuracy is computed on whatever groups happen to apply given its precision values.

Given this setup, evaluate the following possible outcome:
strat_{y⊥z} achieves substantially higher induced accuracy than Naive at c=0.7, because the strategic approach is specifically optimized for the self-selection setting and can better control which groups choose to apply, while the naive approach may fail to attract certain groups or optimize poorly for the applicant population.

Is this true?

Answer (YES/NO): NO